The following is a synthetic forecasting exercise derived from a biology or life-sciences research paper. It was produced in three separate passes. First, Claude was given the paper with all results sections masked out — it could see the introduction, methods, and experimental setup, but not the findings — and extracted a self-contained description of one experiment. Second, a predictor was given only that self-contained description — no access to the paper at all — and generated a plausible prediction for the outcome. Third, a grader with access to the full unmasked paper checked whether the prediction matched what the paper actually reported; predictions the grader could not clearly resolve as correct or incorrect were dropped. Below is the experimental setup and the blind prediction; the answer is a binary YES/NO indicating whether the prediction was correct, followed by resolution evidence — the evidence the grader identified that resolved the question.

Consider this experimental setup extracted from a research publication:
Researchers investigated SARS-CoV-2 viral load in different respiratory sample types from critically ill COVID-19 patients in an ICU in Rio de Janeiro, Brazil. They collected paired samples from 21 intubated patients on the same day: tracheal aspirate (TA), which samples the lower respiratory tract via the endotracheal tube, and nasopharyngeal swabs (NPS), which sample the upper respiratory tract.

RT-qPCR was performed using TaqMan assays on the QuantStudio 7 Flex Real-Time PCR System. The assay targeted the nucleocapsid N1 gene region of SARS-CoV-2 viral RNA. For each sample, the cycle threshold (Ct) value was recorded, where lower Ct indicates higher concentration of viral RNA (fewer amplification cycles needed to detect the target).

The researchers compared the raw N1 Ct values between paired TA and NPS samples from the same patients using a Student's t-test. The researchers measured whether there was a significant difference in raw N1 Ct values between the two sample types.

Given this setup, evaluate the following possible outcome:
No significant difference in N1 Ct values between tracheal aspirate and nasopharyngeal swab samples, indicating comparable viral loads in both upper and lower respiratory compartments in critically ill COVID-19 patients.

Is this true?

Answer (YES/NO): NO